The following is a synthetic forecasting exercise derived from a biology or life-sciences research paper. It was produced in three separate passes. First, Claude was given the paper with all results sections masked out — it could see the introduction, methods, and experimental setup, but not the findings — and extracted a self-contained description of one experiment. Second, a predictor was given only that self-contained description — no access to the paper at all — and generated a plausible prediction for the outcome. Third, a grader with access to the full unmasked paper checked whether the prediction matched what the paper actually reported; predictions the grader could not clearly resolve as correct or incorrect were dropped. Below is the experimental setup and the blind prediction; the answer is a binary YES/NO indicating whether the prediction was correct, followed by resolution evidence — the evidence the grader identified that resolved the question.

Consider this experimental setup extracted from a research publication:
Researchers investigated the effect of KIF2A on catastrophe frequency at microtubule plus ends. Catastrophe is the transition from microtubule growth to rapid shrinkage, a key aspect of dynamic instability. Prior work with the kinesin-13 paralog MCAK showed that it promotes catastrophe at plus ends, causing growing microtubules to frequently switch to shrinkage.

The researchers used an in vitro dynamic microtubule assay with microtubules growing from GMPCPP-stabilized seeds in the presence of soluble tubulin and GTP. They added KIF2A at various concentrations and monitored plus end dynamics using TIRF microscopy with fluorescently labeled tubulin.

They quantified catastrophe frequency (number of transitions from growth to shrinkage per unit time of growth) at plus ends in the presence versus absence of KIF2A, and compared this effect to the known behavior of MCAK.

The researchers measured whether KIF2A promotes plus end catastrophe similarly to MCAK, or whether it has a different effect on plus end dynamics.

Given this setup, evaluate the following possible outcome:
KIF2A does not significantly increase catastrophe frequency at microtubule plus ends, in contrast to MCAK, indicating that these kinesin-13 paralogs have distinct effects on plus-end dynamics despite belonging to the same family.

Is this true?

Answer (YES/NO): NO